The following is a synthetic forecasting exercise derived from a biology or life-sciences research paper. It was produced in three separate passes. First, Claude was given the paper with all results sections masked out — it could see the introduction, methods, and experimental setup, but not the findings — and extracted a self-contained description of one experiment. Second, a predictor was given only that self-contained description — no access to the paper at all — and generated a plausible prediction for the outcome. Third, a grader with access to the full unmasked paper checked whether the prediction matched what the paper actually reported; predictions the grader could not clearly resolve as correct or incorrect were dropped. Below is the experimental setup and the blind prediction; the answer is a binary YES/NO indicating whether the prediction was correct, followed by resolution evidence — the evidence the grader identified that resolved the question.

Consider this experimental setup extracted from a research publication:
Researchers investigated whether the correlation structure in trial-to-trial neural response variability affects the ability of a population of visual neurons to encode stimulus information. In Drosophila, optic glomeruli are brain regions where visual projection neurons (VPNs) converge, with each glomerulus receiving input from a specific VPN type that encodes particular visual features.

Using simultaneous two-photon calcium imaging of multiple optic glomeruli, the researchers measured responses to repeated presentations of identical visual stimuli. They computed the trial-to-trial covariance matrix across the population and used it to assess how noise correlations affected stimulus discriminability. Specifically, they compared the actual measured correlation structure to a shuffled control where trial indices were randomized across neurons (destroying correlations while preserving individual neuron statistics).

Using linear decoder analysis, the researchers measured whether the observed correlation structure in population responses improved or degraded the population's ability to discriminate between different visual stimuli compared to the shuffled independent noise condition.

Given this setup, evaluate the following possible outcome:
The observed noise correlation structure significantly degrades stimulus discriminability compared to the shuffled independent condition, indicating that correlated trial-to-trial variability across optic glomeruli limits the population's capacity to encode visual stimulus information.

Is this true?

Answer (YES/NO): NO